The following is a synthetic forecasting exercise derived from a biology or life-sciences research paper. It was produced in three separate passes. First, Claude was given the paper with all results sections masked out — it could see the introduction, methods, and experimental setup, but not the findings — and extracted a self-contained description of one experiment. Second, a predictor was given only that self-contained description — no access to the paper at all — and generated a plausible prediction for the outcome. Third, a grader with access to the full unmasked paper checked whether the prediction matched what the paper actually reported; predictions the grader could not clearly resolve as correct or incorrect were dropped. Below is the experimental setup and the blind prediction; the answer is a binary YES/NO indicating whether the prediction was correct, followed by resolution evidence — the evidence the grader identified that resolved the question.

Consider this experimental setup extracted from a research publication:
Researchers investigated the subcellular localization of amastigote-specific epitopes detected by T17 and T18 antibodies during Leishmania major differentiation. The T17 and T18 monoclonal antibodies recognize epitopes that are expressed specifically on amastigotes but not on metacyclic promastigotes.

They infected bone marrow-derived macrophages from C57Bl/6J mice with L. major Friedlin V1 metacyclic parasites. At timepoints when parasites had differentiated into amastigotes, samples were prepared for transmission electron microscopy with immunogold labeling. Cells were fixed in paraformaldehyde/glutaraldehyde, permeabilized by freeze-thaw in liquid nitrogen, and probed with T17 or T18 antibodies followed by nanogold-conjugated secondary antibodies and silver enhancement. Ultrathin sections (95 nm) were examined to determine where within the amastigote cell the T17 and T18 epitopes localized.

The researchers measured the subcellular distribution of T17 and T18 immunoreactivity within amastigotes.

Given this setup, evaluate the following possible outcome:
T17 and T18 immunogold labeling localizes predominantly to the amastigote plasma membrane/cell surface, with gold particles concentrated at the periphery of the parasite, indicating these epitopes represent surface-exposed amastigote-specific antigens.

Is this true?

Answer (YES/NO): NO